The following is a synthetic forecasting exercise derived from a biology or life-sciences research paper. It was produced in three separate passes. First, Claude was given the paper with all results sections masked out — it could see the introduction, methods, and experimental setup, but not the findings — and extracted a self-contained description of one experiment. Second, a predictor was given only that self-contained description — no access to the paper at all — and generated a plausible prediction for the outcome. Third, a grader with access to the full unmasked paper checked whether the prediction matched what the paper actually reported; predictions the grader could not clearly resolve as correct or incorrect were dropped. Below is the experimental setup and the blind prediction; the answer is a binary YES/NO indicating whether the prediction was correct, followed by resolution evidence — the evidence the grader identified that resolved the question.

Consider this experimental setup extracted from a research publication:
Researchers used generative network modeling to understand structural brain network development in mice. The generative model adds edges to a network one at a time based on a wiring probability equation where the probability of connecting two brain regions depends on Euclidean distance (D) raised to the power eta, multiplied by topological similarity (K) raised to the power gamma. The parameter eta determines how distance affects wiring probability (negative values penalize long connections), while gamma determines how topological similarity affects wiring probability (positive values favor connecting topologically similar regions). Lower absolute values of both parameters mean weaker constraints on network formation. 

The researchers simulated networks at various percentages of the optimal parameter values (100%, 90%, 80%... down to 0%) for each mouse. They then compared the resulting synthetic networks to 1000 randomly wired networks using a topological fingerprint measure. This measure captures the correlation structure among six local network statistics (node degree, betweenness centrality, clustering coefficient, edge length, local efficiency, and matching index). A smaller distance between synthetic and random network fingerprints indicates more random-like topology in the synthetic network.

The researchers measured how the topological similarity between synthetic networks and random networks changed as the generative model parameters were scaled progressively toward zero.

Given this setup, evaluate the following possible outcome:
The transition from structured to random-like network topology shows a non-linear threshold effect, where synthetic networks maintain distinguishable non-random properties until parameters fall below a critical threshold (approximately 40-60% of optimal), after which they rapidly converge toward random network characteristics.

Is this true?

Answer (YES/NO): NO